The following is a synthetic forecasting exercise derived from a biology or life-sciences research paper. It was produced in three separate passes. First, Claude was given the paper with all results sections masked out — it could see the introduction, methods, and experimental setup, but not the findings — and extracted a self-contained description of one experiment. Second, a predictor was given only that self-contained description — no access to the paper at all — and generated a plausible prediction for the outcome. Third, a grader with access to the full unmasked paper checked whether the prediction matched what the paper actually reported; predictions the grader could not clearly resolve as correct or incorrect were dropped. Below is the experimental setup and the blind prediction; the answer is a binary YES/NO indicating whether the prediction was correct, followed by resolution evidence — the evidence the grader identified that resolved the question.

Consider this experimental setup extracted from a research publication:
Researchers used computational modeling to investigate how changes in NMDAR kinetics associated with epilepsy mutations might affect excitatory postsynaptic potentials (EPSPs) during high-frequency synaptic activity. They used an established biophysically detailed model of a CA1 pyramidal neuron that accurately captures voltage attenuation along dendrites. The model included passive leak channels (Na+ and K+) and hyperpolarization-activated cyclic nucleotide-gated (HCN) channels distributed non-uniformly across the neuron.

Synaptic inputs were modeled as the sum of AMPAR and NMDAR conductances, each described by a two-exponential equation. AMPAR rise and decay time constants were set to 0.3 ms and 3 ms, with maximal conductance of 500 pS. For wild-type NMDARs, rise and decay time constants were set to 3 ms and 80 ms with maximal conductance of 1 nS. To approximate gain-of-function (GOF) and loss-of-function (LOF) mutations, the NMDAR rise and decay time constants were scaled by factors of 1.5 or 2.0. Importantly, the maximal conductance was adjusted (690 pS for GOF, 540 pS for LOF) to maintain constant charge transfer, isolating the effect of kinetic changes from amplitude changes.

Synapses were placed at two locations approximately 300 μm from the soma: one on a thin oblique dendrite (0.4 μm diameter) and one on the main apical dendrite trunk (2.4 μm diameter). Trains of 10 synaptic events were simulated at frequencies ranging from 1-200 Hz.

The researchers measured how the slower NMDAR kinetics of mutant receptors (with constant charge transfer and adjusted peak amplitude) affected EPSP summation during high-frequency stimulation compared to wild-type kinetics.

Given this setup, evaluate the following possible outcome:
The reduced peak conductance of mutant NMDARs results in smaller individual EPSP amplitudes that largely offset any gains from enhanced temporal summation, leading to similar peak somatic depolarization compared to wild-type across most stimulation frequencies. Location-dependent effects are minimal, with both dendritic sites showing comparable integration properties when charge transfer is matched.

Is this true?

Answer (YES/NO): NO